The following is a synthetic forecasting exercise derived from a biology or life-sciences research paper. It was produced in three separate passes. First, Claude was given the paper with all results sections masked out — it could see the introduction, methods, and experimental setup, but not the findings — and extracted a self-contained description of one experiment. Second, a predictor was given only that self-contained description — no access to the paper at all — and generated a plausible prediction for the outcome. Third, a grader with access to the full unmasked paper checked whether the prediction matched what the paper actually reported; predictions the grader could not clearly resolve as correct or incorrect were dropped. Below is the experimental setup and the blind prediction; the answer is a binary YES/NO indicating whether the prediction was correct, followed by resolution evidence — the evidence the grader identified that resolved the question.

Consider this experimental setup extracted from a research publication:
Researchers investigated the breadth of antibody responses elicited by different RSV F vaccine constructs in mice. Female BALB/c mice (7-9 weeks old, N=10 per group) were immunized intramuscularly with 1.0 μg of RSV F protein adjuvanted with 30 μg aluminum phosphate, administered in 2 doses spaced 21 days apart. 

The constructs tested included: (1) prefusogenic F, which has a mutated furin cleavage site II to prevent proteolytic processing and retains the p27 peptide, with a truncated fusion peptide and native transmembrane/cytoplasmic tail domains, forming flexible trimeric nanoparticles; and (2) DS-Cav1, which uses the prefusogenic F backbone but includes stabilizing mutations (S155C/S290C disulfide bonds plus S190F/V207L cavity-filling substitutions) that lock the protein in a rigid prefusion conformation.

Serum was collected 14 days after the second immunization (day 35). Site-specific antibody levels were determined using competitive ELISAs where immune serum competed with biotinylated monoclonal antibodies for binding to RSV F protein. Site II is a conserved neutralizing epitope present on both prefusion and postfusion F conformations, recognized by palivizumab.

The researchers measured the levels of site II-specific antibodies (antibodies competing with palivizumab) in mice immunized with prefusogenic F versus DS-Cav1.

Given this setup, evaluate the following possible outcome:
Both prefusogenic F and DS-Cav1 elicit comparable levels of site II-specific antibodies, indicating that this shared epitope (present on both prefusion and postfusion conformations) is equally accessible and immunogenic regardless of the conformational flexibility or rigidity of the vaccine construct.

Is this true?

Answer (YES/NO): NO